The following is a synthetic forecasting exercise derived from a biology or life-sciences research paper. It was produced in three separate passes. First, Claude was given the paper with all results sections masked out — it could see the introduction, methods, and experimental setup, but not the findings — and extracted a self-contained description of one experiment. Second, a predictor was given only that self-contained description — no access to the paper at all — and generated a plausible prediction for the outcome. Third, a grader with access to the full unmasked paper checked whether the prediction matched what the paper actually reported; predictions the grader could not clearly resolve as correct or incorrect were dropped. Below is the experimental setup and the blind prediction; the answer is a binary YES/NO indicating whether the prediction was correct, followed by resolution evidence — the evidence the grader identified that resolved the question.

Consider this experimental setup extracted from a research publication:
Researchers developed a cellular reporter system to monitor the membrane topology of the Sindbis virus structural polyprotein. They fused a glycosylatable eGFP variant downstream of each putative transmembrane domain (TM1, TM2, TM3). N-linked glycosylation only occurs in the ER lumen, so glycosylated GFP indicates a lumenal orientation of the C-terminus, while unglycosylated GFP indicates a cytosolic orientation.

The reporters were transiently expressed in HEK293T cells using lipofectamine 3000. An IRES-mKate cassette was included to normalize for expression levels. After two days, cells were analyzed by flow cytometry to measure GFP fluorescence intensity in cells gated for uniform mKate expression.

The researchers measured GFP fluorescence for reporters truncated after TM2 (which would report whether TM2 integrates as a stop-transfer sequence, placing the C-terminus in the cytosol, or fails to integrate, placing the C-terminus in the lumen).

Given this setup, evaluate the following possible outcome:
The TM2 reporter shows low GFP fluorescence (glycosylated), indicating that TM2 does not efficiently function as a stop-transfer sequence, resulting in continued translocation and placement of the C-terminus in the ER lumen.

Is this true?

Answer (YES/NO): NO